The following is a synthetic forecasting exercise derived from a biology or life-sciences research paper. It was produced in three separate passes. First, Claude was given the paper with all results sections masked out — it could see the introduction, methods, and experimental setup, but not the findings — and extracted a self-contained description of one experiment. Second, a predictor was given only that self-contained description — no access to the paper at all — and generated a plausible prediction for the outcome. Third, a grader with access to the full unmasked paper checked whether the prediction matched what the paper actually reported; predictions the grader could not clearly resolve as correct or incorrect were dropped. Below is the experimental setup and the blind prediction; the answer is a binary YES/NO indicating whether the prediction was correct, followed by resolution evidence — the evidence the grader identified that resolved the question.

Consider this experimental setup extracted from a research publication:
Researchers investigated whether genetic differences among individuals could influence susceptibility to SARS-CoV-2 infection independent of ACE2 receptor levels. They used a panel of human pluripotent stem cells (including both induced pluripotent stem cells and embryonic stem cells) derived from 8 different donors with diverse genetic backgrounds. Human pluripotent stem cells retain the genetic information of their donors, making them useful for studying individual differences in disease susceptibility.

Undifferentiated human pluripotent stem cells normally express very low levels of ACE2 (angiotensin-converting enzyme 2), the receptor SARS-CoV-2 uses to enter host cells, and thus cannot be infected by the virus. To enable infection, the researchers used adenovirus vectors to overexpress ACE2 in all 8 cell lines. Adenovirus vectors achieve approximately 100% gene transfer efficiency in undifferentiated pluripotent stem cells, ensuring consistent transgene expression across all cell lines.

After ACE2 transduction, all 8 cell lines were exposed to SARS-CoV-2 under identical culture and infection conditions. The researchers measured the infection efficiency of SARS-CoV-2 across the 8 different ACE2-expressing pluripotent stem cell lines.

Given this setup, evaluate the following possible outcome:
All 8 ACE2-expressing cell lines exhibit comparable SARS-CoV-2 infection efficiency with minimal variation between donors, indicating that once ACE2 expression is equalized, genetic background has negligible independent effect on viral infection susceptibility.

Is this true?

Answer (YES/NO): NO